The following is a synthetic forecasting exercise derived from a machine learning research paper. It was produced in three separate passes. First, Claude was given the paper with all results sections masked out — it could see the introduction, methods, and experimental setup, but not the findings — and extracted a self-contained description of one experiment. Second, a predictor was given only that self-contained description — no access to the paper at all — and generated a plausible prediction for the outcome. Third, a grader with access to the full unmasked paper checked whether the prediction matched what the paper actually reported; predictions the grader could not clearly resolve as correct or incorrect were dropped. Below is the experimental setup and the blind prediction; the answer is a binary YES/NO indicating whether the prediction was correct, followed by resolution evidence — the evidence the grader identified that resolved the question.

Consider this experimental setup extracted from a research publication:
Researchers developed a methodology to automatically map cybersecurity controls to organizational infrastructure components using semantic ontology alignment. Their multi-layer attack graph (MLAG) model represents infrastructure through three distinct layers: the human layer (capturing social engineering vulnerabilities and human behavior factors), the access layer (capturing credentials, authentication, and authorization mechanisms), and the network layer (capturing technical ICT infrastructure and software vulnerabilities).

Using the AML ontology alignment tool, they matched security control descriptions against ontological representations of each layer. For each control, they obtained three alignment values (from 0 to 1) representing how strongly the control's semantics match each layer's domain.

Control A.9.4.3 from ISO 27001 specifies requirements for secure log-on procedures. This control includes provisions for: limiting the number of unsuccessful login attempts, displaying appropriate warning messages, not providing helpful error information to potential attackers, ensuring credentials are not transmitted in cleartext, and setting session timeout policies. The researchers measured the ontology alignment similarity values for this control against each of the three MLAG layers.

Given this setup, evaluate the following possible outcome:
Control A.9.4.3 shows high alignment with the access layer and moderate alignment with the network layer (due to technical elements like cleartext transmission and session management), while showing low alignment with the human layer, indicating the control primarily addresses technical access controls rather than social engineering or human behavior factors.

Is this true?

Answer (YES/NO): NO